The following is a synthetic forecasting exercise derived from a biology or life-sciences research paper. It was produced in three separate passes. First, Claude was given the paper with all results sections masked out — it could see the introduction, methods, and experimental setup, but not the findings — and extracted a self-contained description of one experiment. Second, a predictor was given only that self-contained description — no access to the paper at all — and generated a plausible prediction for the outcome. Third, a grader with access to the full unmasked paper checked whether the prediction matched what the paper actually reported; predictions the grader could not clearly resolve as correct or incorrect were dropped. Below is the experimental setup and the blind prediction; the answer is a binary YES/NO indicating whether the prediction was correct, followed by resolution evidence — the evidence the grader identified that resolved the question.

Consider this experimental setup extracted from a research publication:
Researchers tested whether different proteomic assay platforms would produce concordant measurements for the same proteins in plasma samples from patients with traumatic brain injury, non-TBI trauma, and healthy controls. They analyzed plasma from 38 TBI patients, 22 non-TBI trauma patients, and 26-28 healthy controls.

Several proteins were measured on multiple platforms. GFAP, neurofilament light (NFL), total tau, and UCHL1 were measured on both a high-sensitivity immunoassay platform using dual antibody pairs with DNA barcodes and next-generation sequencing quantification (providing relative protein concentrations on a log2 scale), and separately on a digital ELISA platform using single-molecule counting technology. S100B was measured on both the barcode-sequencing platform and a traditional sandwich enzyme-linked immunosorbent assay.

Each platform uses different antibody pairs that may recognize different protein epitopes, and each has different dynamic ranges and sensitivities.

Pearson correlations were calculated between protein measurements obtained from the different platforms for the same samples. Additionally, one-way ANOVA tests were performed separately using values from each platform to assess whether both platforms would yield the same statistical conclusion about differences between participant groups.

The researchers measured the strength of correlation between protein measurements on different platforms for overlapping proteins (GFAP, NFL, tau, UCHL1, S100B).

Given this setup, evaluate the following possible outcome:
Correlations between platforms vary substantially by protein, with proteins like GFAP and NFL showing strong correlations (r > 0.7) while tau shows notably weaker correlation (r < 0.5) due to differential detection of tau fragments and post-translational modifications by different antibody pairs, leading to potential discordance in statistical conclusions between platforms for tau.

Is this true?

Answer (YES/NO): NO